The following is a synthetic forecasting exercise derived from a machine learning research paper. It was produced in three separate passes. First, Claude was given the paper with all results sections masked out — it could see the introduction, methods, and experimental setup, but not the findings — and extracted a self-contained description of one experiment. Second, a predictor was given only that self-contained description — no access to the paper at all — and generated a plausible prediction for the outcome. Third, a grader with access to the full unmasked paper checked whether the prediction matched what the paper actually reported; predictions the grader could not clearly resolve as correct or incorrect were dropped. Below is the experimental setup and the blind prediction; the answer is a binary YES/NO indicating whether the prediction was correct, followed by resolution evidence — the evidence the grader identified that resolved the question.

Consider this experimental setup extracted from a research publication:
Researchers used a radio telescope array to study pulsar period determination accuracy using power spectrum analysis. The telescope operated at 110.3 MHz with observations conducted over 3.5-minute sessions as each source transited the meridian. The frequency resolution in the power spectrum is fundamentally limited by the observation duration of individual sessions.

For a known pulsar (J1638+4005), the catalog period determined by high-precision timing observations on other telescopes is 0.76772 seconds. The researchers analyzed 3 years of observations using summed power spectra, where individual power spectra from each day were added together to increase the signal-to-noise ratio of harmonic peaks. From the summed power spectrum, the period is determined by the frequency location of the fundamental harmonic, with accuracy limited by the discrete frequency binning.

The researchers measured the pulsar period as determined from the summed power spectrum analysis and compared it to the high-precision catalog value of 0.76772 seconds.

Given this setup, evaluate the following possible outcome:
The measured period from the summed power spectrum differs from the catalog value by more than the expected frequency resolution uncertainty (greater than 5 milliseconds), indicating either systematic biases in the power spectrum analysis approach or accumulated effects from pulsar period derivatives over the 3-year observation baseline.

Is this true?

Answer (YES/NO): NO